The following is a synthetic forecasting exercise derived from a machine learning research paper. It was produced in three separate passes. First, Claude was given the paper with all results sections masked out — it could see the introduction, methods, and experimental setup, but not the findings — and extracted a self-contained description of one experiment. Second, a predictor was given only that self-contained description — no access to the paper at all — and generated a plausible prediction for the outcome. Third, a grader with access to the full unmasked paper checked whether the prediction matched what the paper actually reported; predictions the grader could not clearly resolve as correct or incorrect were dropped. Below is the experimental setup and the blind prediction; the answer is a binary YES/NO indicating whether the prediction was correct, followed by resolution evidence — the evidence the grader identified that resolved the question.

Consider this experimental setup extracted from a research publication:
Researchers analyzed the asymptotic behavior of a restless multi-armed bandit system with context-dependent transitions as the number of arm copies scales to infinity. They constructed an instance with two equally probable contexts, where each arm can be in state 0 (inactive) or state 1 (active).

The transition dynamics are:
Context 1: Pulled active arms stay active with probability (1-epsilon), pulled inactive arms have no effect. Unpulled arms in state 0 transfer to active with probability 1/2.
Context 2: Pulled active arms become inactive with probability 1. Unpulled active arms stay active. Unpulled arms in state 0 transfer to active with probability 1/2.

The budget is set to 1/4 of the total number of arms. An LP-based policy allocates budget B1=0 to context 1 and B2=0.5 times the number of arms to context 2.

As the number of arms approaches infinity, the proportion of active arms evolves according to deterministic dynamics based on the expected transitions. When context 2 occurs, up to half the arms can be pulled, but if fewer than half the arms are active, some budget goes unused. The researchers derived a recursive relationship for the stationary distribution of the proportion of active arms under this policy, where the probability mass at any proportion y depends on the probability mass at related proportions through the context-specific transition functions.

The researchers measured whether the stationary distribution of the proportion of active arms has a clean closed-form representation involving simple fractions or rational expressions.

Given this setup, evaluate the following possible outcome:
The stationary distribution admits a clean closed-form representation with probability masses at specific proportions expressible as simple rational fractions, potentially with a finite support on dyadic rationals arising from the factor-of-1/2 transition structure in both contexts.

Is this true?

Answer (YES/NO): NO